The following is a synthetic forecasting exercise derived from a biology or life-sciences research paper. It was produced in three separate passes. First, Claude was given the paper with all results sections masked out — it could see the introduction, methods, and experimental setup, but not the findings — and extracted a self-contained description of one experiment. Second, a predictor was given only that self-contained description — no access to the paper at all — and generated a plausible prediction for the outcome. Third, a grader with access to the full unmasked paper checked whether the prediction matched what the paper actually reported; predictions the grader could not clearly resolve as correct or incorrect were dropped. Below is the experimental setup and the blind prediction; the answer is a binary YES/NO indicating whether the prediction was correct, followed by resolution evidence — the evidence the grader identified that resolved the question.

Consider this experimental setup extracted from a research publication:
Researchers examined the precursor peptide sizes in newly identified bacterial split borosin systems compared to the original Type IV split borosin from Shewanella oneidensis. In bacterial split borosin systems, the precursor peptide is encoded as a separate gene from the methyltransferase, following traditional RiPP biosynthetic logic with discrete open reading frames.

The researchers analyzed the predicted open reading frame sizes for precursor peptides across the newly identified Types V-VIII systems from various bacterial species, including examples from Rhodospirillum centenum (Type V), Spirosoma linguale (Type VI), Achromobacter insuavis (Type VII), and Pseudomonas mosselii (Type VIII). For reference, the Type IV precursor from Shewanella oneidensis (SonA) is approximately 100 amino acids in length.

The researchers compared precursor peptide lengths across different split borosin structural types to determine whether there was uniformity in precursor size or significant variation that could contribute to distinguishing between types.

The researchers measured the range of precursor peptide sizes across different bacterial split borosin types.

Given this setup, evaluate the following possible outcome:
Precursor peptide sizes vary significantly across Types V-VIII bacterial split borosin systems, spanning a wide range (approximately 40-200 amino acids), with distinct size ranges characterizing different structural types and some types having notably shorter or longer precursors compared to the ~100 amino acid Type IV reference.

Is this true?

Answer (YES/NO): NO